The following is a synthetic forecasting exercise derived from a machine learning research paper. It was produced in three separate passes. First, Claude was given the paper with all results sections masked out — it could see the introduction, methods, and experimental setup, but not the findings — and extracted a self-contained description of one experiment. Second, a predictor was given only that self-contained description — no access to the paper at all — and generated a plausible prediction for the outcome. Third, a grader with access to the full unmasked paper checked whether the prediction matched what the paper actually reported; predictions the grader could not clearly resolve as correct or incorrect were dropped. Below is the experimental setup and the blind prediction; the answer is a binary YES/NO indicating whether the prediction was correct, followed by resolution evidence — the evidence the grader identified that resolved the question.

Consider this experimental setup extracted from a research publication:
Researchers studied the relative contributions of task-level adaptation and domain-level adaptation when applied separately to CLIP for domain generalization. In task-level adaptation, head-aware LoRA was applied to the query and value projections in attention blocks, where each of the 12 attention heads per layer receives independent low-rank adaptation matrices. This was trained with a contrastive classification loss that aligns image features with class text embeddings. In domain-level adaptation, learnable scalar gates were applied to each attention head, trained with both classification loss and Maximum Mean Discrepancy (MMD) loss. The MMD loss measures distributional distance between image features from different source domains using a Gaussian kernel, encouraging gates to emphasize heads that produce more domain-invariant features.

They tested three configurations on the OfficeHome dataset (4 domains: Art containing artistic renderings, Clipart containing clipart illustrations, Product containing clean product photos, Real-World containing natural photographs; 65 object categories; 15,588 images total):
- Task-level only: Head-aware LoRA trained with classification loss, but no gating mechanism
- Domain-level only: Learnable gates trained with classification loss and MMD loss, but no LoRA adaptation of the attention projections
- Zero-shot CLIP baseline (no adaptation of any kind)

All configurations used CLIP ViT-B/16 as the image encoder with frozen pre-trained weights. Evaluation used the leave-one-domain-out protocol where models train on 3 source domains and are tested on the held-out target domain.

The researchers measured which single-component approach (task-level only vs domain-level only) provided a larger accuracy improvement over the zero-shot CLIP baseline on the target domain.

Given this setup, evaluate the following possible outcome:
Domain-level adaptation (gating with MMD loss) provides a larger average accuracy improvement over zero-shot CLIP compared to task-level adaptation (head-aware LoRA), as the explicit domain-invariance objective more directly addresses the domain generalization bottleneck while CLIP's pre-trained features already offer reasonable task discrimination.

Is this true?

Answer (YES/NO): NO